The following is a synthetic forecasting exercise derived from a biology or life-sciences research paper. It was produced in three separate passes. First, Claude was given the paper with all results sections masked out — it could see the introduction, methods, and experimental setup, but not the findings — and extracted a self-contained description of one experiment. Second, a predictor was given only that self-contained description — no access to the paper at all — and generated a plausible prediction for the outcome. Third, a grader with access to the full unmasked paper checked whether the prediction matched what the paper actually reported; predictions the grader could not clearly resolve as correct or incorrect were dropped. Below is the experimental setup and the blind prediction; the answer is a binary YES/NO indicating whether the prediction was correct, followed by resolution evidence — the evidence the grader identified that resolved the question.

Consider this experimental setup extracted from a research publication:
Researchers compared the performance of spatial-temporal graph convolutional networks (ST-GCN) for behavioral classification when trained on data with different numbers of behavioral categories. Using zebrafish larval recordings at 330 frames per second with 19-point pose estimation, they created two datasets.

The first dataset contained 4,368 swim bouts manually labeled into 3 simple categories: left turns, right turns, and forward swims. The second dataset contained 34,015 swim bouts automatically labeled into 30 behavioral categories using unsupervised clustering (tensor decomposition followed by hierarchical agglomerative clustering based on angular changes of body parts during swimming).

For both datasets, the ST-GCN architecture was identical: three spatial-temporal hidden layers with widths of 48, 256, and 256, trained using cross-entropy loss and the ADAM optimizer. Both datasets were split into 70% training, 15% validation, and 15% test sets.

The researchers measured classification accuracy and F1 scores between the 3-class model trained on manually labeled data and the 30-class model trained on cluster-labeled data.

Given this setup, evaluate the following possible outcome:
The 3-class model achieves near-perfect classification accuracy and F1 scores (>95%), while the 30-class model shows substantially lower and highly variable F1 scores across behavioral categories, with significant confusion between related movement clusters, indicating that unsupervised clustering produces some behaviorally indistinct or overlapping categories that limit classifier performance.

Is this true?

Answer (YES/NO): NO